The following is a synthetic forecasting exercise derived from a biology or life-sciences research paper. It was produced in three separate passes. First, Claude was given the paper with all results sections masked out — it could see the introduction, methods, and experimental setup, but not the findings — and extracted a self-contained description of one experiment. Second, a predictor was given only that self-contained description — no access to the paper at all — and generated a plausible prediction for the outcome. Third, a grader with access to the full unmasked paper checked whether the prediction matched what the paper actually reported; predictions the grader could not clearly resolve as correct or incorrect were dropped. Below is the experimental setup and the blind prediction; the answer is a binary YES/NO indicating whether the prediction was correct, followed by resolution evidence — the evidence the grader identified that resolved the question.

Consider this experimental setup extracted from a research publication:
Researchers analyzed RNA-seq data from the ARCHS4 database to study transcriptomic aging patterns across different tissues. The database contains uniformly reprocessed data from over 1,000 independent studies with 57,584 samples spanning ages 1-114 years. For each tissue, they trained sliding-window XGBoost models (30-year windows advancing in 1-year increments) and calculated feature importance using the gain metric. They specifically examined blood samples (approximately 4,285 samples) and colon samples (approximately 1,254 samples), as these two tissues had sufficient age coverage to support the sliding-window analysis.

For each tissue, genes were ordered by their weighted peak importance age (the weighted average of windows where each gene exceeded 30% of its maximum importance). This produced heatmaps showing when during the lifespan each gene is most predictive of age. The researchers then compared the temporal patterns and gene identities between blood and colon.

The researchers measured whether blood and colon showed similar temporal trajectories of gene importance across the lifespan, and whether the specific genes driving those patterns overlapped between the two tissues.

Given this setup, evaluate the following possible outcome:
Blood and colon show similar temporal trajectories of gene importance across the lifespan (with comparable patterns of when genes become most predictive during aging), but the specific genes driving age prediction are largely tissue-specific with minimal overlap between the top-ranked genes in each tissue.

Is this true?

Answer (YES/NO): YES